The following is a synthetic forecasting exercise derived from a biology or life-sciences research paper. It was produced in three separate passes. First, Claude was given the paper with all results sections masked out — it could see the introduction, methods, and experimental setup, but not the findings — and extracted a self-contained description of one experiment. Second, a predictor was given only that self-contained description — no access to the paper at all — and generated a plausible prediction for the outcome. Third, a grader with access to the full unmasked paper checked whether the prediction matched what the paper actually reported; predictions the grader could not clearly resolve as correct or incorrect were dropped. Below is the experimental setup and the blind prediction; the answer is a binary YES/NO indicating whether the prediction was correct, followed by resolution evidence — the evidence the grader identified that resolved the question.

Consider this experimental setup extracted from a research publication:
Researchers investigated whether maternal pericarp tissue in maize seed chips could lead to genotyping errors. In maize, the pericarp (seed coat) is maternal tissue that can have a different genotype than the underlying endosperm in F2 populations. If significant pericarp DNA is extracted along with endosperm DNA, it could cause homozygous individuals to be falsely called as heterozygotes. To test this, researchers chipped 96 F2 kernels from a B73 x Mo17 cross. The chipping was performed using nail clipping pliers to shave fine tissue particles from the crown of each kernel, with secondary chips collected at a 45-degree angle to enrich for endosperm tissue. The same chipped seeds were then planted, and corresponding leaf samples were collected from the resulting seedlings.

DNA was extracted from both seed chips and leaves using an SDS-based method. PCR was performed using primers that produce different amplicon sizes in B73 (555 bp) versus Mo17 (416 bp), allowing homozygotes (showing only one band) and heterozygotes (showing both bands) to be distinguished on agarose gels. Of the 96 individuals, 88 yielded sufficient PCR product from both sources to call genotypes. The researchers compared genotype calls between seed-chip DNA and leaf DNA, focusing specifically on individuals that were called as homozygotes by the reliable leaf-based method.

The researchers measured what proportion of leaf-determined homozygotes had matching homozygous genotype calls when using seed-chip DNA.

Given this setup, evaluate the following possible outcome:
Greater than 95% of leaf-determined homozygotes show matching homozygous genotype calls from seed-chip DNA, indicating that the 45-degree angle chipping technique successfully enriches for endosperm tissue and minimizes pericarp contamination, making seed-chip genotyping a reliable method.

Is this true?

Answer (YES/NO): NO